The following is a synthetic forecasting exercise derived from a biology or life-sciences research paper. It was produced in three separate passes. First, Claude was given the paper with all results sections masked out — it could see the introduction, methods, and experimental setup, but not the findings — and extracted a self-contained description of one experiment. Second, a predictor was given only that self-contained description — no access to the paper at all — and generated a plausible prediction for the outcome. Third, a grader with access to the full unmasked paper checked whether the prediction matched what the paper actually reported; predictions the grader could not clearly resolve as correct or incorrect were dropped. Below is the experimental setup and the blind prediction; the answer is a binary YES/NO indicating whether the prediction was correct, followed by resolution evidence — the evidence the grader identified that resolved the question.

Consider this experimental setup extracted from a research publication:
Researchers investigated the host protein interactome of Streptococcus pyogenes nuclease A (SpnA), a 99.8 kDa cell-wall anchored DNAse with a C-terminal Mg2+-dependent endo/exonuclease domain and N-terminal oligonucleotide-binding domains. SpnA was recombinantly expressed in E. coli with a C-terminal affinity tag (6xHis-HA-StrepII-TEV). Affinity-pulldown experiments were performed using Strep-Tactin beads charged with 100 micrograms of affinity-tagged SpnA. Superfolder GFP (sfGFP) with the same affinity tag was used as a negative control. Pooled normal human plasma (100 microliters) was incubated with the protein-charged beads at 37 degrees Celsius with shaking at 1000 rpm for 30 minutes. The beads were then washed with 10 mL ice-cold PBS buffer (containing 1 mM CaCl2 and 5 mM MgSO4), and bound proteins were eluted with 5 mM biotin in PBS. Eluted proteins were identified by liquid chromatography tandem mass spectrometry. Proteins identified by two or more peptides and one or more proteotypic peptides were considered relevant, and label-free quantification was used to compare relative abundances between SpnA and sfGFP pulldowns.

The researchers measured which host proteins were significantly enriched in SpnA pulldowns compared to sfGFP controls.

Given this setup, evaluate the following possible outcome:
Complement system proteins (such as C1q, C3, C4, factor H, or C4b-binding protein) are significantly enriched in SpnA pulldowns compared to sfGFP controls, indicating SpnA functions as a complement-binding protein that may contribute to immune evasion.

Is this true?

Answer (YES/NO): YES